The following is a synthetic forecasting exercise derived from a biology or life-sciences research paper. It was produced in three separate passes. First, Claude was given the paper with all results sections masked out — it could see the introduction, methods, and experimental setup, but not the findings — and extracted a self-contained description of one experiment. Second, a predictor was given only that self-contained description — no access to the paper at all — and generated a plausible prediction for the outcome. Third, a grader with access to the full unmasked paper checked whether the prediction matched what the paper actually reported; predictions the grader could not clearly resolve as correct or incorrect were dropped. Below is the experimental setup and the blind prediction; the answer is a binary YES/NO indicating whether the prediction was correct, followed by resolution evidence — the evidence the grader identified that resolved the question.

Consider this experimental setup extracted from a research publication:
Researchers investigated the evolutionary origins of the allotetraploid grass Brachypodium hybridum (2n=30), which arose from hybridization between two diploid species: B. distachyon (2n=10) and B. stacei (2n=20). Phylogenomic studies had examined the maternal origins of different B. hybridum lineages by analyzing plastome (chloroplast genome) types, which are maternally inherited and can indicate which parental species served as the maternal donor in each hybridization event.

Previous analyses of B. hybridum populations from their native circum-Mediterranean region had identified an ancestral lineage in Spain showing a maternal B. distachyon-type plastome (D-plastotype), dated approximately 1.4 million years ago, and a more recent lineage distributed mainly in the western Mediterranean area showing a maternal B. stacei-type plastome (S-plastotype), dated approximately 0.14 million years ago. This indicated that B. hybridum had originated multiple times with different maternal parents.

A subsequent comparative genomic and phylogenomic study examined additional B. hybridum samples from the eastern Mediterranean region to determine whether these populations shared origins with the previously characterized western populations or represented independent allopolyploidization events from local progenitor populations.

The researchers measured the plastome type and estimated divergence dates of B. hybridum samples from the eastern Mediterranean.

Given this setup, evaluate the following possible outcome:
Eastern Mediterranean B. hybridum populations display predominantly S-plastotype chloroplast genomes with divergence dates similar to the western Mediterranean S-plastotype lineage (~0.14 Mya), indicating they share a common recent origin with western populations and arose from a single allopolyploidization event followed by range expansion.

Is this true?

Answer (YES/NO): NO